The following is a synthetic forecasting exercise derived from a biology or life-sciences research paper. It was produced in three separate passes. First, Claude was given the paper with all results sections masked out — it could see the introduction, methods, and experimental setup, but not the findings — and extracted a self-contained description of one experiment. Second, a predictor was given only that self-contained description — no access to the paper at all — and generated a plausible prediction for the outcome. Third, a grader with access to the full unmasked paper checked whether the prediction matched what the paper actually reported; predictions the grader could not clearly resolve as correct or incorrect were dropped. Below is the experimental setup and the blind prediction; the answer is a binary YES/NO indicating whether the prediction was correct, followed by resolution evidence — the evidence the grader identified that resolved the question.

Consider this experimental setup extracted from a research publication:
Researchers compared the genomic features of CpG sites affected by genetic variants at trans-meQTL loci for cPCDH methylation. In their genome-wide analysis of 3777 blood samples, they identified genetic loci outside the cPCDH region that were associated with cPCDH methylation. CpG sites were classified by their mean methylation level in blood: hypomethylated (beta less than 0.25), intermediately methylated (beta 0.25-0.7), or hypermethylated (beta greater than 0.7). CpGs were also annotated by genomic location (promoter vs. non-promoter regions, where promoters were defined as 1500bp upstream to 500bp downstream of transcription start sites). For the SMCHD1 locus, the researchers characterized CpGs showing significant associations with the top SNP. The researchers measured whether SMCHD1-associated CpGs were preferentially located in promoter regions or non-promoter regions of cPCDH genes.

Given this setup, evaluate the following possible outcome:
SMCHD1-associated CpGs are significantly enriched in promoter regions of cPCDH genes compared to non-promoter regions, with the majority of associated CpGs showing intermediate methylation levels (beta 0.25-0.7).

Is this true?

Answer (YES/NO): NO